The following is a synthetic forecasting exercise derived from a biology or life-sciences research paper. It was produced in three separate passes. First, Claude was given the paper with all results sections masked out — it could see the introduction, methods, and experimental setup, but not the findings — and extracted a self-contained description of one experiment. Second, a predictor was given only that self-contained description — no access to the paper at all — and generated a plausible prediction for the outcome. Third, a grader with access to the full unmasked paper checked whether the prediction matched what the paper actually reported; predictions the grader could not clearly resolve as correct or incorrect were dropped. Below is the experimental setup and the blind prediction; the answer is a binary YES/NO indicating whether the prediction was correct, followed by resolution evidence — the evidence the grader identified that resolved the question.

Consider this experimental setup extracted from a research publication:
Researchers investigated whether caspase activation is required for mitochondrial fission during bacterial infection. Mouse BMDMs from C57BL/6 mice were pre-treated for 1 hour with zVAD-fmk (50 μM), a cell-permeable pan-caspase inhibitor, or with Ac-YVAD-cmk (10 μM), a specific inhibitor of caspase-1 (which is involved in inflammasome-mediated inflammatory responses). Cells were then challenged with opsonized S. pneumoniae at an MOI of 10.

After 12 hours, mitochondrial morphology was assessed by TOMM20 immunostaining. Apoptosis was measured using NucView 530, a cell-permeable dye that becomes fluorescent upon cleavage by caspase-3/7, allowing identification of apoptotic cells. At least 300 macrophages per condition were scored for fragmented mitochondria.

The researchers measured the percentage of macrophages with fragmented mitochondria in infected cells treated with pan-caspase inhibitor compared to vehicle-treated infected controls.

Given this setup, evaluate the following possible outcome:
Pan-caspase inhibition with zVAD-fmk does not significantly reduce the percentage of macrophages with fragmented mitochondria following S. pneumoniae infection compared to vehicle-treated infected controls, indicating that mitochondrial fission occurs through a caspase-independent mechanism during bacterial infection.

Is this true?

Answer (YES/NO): YES